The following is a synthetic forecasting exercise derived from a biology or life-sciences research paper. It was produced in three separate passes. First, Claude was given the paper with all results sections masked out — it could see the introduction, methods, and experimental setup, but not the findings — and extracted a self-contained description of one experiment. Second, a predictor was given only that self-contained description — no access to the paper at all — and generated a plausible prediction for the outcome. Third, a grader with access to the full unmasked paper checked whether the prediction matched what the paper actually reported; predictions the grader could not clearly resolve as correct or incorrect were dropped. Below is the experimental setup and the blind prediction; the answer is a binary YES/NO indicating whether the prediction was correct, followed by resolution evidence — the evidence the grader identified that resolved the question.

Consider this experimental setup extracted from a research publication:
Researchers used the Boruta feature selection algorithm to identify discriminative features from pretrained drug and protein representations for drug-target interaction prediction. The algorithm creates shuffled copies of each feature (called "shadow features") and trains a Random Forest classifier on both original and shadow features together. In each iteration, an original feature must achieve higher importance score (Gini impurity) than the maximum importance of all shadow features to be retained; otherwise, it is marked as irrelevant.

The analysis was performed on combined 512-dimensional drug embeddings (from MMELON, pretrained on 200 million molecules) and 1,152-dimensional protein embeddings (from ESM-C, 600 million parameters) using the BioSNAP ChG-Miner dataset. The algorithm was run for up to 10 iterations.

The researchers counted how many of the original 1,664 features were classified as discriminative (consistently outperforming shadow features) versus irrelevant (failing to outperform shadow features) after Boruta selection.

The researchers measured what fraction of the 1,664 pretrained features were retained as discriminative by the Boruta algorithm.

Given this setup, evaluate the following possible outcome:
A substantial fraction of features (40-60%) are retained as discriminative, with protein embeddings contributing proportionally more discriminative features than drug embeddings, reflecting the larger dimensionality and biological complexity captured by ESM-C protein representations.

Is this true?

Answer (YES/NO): NO